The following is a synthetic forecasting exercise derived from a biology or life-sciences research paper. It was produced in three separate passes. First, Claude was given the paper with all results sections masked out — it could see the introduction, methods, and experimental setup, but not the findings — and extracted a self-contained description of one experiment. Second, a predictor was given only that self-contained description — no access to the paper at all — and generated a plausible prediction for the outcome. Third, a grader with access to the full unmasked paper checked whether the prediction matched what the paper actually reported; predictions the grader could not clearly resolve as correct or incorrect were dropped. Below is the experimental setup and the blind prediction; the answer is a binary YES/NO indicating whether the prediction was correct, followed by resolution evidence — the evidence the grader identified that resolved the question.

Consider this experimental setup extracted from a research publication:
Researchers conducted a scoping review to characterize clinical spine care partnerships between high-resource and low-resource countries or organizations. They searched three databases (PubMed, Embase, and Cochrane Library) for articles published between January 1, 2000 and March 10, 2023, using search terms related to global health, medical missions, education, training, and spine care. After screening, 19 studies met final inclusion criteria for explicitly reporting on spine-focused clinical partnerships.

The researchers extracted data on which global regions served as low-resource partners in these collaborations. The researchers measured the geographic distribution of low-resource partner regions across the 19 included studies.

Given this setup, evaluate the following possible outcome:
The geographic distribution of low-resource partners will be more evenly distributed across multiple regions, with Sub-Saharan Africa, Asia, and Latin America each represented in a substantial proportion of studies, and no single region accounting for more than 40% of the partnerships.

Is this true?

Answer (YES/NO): NO